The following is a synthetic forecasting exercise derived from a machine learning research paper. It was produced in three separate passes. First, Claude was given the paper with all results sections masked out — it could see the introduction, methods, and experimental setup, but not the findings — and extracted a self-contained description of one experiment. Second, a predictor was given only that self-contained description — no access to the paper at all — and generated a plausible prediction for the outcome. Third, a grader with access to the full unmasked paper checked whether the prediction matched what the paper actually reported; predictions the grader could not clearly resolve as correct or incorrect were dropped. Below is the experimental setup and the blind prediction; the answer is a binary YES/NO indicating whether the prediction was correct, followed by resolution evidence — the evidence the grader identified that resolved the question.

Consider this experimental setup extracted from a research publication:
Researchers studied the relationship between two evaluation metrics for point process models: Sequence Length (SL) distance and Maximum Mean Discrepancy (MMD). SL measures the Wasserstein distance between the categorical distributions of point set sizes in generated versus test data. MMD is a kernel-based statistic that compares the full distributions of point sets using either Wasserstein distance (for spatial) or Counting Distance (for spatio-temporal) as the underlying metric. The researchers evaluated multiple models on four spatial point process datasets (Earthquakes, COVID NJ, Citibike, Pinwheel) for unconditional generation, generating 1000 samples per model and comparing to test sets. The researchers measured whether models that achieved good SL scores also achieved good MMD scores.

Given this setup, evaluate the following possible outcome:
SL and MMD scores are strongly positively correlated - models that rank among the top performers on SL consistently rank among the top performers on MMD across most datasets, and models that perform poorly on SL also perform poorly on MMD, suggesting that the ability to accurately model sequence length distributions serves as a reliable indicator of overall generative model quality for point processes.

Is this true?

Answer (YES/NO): NO